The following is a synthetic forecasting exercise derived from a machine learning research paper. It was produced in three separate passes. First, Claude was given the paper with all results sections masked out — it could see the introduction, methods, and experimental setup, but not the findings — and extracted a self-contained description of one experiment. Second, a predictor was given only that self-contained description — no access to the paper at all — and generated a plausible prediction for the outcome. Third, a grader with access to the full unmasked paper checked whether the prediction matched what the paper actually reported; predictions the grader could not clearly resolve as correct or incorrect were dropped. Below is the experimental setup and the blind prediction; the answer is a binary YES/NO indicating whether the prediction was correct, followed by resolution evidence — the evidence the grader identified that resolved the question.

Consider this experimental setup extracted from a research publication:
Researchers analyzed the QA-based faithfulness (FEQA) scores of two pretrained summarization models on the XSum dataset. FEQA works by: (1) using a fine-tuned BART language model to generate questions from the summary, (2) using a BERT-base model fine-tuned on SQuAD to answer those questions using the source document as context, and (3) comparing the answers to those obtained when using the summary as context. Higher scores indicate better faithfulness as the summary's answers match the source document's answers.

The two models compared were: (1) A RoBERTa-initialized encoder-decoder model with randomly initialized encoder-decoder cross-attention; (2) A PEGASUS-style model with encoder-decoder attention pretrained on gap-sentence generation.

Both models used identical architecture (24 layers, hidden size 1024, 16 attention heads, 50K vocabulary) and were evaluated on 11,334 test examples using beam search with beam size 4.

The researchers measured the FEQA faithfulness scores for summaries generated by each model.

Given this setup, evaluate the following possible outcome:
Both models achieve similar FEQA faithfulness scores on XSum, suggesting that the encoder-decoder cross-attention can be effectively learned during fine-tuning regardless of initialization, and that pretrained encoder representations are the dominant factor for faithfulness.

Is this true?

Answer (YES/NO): NO